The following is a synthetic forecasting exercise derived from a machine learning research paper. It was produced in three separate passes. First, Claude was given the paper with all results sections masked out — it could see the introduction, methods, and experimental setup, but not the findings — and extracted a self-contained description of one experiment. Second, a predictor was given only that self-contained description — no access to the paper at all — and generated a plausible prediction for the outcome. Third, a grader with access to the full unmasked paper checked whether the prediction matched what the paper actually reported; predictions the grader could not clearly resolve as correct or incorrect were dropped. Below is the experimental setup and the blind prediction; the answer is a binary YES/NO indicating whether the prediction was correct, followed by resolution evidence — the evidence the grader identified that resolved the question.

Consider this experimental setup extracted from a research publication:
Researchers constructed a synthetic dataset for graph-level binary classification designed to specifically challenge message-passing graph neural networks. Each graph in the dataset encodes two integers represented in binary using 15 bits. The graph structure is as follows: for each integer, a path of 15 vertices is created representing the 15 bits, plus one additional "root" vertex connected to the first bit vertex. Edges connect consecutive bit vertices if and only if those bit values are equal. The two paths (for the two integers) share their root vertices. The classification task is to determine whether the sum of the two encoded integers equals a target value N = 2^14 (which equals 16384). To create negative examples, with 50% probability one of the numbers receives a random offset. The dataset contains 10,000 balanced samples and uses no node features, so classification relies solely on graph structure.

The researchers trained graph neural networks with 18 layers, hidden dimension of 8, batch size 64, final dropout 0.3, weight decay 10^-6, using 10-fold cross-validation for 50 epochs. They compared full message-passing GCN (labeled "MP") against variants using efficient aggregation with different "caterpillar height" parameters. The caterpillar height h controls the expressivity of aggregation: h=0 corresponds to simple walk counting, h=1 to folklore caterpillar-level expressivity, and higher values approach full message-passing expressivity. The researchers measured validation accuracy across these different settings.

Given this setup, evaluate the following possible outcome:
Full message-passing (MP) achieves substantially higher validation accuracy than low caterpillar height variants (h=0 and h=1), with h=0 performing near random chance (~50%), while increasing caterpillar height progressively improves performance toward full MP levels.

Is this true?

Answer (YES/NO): NO